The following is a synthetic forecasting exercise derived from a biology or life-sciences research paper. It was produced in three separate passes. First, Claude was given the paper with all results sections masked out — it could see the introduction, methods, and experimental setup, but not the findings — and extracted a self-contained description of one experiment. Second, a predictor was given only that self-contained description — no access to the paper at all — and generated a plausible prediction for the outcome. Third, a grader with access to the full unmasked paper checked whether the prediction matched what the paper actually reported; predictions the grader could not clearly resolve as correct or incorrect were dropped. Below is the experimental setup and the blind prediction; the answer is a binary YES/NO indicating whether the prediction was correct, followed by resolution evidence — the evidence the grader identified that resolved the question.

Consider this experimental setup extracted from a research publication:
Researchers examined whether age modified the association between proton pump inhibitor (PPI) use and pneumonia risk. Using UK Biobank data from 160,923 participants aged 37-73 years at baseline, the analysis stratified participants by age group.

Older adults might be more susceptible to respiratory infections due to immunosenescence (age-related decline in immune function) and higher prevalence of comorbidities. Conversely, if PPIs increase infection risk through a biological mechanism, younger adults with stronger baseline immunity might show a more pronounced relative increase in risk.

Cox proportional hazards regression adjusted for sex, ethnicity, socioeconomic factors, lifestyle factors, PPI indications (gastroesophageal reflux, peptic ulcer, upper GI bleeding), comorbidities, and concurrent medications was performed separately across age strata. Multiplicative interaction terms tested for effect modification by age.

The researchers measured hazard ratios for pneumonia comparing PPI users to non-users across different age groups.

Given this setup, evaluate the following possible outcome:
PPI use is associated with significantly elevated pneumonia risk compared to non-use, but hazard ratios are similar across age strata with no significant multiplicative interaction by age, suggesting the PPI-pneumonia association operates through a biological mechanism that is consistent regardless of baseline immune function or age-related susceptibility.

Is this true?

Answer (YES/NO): NO